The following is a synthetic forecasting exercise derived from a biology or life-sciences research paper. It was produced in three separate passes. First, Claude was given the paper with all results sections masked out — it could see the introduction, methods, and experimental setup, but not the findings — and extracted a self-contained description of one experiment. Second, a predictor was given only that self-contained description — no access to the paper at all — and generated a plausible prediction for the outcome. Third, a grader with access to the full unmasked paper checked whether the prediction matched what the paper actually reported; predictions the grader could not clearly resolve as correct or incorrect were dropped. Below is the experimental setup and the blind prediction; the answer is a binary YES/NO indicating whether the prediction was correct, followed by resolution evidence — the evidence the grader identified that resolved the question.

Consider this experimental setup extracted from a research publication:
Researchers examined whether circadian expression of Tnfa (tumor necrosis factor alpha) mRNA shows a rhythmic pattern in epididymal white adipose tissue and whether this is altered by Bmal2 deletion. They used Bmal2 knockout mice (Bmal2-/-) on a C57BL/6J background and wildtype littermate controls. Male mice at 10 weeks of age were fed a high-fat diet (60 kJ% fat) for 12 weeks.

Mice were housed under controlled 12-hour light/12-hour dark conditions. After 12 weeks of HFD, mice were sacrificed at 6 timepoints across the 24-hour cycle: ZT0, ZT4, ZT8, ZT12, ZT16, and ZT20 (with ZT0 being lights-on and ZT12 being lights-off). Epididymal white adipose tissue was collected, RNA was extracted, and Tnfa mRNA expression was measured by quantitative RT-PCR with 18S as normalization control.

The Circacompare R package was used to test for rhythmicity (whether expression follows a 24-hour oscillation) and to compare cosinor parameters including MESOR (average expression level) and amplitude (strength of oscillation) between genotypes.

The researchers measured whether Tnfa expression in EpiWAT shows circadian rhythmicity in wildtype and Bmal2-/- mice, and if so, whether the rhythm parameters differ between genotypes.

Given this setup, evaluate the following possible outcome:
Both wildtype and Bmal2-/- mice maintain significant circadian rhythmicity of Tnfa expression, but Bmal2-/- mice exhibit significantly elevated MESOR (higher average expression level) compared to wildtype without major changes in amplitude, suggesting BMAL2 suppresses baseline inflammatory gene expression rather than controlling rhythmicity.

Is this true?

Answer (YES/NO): YES